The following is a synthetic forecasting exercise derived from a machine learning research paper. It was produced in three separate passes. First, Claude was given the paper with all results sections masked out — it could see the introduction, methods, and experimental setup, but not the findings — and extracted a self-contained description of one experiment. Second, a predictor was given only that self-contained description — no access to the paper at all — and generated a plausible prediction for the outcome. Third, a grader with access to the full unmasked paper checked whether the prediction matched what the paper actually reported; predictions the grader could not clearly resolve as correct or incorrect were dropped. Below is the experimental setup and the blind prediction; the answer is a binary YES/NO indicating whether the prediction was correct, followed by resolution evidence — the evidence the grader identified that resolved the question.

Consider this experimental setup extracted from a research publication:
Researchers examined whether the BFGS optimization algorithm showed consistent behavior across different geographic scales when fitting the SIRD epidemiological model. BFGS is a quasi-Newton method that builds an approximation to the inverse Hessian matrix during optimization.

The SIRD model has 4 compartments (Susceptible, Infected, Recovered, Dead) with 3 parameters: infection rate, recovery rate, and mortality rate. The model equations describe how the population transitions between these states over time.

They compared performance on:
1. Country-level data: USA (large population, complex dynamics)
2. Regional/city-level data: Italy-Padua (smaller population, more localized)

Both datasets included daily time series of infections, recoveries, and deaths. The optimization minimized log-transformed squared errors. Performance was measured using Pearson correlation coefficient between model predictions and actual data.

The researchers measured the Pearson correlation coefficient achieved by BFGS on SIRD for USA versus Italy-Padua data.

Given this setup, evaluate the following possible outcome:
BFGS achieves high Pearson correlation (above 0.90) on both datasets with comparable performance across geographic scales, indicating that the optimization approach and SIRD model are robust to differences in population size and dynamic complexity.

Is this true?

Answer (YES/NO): NO